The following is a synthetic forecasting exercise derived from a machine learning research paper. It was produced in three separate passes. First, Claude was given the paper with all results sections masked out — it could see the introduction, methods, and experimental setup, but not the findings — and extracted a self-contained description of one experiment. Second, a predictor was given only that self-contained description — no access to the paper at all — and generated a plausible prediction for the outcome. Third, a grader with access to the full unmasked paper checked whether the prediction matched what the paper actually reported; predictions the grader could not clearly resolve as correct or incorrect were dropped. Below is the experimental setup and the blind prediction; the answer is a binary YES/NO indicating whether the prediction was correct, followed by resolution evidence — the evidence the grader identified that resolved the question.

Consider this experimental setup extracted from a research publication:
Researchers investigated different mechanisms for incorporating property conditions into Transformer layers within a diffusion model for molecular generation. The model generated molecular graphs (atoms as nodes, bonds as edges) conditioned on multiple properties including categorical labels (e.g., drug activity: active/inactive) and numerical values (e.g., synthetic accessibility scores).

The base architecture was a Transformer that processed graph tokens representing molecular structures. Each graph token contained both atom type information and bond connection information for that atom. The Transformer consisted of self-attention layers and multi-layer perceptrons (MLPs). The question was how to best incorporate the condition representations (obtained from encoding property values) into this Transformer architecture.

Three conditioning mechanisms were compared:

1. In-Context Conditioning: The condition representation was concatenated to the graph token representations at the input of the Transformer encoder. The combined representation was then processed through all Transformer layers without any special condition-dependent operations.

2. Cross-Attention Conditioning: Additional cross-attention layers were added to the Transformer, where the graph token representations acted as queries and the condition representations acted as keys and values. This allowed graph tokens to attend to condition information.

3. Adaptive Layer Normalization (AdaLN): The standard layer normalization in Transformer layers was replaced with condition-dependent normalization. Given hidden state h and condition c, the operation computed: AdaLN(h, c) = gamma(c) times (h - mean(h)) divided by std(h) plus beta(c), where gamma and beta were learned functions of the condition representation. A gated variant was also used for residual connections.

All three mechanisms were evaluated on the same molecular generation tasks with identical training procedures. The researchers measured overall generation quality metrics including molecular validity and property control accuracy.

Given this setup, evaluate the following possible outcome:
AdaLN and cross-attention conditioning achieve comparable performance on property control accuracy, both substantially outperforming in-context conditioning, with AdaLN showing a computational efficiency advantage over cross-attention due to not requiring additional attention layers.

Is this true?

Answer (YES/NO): NO